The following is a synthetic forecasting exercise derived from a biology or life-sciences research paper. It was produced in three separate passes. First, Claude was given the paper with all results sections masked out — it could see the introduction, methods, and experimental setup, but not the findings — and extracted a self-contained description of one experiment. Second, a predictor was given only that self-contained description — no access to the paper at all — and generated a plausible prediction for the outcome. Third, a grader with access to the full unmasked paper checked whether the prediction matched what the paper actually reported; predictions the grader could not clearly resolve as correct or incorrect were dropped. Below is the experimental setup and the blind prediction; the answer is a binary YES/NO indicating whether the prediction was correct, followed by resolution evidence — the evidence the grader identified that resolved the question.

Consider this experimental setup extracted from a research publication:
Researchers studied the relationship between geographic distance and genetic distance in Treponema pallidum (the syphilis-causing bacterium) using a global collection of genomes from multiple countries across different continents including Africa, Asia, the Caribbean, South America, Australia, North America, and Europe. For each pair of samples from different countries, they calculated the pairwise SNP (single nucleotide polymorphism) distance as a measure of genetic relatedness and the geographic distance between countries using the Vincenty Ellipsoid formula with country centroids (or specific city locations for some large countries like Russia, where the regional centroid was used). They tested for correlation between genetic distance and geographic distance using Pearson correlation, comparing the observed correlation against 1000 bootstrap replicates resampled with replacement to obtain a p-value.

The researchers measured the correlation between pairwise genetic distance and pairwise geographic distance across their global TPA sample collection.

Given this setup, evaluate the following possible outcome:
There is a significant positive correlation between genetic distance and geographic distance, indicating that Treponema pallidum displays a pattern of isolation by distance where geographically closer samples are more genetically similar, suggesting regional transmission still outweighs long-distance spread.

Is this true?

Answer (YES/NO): NO